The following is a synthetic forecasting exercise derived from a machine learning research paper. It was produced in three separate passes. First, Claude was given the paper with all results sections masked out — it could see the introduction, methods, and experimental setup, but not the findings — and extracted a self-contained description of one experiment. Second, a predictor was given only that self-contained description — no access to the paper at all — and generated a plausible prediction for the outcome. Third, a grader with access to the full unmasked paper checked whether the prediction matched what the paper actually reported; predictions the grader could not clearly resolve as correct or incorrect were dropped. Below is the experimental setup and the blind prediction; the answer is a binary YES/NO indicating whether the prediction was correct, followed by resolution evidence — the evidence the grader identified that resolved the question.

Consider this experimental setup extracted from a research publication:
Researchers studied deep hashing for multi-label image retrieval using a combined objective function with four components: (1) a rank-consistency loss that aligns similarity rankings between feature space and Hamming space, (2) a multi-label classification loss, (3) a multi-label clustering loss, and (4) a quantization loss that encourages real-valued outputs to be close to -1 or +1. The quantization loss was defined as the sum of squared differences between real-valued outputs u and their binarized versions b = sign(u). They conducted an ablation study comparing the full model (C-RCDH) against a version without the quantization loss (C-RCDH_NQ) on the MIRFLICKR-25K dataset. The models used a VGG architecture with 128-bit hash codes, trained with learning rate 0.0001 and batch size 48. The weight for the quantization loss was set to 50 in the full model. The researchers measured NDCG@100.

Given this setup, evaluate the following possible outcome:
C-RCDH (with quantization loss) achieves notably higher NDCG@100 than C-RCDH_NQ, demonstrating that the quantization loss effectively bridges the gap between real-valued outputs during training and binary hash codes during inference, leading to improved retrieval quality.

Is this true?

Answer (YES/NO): YES